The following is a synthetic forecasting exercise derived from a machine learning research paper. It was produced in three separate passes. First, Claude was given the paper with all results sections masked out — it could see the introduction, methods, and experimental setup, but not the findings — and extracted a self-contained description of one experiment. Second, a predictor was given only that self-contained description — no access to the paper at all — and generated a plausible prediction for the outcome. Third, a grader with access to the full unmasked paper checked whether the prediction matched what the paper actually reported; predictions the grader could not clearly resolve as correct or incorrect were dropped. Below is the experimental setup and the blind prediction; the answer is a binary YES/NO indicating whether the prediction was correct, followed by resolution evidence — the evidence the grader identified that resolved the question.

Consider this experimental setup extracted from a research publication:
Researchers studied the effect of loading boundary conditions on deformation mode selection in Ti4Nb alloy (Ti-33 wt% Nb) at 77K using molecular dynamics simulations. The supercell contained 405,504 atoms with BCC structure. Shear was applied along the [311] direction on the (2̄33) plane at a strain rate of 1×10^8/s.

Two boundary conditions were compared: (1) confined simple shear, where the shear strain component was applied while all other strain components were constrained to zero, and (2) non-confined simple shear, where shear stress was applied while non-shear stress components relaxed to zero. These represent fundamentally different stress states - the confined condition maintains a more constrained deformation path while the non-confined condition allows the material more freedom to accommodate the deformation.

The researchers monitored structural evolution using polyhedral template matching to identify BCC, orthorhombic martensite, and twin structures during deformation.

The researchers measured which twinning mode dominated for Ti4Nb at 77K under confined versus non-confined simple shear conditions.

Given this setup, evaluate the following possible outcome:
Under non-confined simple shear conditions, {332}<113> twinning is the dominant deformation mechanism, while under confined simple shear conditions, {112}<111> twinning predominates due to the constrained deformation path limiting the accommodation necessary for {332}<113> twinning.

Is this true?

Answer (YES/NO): NO